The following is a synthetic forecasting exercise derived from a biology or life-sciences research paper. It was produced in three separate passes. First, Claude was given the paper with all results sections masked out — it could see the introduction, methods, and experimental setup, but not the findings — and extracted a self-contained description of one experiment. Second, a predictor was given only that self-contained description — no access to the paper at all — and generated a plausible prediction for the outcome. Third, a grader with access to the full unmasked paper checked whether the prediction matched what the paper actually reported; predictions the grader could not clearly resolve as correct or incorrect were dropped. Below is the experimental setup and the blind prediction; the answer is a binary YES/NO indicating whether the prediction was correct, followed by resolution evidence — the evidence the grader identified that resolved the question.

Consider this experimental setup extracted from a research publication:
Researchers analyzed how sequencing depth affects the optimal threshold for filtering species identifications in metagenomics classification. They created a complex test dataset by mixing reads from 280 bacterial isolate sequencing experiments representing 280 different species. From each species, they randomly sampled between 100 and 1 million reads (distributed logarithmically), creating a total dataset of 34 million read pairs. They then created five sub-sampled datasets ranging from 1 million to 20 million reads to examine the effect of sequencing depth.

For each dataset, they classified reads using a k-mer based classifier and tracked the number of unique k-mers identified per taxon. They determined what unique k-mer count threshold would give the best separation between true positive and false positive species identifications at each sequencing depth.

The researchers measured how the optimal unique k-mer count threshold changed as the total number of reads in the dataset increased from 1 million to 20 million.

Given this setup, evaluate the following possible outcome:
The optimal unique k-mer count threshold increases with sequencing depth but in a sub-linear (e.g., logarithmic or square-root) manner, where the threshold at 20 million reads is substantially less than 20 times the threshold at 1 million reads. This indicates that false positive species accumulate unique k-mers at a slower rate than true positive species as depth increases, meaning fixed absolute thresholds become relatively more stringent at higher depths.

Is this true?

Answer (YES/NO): NO